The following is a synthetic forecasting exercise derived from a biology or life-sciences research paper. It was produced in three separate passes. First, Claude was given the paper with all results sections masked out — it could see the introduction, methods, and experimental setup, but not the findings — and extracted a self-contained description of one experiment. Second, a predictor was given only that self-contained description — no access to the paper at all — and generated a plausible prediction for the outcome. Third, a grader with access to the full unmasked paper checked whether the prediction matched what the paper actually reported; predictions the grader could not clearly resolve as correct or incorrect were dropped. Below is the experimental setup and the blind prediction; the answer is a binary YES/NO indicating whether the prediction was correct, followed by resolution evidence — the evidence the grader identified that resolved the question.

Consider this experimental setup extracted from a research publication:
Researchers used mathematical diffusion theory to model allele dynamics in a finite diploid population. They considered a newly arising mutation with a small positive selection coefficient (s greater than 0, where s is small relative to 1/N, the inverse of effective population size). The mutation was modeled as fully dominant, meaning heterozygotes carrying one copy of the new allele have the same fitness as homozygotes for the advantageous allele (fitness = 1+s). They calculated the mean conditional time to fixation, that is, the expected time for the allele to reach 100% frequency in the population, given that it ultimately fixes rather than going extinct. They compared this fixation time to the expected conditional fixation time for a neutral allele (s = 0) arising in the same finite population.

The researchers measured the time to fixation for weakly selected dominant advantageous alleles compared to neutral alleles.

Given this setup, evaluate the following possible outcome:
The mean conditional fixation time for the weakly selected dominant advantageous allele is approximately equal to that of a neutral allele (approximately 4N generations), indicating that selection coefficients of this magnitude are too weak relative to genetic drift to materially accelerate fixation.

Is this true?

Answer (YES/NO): NO